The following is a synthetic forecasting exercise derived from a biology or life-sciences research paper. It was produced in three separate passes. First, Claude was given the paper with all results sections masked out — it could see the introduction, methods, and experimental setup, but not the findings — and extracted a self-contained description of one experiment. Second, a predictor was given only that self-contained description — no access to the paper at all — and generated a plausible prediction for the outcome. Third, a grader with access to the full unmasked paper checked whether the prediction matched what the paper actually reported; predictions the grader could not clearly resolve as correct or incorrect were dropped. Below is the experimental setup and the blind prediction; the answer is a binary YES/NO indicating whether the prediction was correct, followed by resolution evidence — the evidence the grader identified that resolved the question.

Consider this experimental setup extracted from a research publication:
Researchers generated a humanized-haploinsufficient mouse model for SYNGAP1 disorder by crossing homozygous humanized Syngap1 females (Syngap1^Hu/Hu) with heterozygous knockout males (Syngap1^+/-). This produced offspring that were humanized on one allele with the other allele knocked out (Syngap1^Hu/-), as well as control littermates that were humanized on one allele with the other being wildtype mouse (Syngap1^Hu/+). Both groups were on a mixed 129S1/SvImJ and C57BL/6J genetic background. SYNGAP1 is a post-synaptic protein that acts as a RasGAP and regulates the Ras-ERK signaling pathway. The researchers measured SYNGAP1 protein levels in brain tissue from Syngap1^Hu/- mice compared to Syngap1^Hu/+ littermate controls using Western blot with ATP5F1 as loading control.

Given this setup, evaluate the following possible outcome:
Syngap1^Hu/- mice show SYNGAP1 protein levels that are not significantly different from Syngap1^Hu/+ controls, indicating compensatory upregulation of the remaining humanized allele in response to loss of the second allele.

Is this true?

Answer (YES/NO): NO